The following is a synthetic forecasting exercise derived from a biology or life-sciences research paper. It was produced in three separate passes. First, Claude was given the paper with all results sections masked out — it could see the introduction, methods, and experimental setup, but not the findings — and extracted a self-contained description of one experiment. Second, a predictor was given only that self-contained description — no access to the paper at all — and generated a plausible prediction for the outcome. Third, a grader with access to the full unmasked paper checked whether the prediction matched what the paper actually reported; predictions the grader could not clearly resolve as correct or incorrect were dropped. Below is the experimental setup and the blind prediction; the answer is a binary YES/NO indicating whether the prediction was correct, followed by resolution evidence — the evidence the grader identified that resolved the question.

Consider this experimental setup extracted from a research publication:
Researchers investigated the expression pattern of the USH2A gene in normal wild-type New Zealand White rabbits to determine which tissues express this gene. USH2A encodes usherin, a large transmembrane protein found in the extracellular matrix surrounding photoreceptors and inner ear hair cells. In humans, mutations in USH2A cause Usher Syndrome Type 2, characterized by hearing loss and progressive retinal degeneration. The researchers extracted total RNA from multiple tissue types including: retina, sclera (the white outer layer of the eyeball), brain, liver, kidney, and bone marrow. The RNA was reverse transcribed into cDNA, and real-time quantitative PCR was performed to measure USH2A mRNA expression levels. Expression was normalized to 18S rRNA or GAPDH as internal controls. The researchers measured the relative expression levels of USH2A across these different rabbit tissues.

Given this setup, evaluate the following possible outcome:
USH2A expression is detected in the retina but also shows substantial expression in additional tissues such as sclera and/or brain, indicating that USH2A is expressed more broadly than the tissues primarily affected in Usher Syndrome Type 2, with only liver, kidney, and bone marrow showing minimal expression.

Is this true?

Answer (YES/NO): NO